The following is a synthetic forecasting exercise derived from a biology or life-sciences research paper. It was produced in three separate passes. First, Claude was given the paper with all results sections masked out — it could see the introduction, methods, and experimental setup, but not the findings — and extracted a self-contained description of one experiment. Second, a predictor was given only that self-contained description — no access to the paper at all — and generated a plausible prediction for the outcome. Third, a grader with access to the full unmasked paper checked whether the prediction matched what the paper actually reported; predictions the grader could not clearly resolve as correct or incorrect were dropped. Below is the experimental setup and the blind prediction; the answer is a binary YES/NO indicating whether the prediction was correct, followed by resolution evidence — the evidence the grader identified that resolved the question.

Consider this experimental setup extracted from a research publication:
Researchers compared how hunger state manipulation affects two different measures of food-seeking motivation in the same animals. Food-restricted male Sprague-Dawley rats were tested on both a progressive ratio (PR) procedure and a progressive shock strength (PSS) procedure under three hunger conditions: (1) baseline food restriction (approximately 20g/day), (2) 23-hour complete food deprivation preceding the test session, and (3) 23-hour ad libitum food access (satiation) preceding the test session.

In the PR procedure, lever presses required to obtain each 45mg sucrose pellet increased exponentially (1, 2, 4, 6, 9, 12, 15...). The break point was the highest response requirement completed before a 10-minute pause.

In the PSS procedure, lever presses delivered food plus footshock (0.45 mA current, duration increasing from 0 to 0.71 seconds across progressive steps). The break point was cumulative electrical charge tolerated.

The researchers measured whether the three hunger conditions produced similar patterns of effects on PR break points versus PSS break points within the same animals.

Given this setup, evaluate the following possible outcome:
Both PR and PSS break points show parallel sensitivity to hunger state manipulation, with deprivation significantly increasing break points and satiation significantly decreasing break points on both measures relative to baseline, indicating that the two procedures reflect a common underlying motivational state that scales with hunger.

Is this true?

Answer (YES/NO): NO